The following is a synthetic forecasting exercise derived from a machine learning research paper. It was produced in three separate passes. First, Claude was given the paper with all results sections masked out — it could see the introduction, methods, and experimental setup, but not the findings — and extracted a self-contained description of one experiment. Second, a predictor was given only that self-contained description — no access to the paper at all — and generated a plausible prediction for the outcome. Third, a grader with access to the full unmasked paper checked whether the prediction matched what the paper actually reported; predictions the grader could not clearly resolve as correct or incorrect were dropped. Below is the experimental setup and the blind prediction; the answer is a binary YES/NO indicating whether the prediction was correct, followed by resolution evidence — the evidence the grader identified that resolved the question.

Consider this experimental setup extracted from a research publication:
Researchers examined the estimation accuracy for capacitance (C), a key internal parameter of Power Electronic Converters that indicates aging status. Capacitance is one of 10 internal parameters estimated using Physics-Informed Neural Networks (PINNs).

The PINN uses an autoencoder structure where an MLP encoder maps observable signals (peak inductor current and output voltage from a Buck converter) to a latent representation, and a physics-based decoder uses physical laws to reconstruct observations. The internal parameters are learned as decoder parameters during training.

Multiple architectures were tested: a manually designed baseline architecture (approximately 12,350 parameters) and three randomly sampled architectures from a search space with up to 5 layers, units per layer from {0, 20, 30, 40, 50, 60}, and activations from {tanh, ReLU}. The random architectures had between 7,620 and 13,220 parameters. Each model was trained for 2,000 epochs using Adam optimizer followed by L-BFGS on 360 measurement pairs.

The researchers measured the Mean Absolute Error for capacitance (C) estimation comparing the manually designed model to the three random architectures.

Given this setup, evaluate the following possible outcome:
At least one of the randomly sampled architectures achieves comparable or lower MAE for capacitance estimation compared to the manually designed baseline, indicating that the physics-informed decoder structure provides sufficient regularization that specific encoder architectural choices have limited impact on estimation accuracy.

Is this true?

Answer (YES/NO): NO